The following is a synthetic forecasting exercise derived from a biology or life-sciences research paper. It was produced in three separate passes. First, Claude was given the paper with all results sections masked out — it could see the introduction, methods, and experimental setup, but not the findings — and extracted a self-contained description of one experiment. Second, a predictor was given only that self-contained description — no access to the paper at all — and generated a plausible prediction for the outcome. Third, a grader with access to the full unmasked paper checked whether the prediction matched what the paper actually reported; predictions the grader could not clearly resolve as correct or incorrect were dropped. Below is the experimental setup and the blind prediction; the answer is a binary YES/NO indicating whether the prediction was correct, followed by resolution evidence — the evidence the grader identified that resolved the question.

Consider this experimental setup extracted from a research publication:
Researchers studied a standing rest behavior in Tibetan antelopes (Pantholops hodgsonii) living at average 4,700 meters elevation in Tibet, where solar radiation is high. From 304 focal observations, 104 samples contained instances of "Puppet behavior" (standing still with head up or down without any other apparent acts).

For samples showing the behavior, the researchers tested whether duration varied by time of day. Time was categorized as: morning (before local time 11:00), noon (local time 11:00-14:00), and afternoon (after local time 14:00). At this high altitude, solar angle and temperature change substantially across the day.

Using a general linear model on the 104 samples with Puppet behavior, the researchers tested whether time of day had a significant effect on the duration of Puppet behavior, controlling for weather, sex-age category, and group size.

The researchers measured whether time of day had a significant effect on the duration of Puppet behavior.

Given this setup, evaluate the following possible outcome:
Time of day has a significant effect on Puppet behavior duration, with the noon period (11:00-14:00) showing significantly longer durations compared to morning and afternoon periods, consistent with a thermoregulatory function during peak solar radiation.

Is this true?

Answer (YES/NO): NO